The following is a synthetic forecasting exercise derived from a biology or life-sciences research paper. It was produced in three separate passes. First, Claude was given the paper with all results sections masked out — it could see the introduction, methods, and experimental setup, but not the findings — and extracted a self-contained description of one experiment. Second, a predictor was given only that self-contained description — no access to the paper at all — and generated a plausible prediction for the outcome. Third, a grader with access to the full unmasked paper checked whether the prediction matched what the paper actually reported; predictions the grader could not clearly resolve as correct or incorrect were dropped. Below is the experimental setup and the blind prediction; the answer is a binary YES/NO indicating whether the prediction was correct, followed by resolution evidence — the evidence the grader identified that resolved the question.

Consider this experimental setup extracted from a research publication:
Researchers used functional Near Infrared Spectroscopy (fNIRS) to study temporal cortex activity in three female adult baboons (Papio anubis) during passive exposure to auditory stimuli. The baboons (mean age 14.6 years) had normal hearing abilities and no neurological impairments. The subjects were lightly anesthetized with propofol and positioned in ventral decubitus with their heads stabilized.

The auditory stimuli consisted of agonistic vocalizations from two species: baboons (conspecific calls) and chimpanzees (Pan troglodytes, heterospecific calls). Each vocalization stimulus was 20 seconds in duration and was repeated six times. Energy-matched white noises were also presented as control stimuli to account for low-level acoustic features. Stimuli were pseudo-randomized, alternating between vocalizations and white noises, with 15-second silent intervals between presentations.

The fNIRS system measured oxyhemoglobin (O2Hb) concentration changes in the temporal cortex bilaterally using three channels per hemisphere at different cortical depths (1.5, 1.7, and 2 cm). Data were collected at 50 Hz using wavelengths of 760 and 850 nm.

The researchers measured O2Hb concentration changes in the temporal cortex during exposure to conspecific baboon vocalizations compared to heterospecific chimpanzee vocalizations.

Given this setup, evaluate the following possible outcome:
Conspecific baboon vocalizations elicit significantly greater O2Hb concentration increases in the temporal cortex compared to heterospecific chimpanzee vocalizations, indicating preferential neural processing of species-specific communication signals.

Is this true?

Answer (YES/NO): NO